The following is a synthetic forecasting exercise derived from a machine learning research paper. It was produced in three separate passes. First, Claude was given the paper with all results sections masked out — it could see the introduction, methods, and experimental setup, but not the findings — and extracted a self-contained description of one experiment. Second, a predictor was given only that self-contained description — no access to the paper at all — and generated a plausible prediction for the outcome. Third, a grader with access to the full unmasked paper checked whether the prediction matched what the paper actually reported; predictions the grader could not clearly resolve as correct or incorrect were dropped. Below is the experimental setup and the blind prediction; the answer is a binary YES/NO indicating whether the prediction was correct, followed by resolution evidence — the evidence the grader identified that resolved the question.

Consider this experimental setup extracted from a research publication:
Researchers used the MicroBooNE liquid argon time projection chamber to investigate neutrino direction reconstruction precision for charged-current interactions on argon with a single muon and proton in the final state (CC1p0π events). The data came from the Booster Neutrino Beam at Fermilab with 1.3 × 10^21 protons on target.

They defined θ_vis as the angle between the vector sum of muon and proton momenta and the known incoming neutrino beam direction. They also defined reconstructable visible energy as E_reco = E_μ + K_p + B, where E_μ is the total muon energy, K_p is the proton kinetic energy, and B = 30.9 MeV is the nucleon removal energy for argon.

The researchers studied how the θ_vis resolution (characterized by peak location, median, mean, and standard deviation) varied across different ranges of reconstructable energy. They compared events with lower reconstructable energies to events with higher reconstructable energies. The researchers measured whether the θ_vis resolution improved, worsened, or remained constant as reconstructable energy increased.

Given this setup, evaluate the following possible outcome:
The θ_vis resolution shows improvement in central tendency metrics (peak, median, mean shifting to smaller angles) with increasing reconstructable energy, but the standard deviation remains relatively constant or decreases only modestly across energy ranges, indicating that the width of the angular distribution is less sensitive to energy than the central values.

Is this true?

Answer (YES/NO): NO